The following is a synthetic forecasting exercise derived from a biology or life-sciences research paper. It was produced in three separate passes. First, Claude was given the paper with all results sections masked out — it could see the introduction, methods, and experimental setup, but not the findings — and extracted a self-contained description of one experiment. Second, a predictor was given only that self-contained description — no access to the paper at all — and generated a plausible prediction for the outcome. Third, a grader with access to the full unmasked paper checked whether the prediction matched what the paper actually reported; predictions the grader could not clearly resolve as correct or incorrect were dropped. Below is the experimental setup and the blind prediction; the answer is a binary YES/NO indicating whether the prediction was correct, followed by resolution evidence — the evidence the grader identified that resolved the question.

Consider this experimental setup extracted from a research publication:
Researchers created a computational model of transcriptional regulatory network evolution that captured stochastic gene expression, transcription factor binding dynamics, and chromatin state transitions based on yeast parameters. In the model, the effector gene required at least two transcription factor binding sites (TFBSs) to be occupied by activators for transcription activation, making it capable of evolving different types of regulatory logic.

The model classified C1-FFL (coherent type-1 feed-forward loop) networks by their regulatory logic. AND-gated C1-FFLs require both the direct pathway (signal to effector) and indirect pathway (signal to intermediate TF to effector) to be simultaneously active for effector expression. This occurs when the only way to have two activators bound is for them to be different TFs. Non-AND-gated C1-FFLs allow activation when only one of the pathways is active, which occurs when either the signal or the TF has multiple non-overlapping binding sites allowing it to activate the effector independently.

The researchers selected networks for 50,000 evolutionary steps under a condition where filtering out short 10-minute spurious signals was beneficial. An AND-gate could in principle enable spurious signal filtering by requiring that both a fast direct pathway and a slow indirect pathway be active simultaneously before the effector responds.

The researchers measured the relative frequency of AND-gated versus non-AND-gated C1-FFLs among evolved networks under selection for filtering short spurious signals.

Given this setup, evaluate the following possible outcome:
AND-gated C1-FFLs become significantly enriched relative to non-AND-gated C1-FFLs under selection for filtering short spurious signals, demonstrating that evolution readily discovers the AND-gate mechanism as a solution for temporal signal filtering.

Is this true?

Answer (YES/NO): YES